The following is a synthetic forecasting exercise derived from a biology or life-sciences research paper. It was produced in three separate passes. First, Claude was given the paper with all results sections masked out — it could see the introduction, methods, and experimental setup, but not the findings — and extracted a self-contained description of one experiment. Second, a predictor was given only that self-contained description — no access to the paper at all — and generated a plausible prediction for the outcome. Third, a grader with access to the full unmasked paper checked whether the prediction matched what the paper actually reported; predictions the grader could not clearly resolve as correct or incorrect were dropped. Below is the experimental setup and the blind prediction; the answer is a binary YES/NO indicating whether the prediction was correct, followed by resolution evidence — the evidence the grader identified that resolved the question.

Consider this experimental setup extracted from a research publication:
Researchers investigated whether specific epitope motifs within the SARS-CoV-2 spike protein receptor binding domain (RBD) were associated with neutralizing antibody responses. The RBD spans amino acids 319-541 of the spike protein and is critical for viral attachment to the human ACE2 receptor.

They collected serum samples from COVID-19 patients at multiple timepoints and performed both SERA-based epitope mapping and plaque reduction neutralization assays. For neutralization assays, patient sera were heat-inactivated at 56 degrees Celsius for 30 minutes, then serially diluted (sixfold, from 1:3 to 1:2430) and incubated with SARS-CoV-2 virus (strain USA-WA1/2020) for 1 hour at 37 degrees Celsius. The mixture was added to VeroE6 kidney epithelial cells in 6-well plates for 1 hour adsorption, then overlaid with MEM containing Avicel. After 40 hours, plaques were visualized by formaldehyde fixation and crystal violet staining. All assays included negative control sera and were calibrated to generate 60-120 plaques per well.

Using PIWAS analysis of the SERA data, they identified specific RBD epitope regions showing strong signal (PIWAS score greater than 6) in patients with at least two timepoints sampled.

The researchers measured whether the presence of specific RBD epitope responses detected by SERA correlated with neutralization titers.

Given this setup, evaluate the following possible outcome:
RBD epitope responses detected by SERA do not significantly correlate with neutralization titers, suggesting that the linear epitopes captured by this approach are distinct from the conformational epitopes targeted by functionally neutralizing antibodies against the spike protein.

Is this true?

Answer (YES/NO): NO